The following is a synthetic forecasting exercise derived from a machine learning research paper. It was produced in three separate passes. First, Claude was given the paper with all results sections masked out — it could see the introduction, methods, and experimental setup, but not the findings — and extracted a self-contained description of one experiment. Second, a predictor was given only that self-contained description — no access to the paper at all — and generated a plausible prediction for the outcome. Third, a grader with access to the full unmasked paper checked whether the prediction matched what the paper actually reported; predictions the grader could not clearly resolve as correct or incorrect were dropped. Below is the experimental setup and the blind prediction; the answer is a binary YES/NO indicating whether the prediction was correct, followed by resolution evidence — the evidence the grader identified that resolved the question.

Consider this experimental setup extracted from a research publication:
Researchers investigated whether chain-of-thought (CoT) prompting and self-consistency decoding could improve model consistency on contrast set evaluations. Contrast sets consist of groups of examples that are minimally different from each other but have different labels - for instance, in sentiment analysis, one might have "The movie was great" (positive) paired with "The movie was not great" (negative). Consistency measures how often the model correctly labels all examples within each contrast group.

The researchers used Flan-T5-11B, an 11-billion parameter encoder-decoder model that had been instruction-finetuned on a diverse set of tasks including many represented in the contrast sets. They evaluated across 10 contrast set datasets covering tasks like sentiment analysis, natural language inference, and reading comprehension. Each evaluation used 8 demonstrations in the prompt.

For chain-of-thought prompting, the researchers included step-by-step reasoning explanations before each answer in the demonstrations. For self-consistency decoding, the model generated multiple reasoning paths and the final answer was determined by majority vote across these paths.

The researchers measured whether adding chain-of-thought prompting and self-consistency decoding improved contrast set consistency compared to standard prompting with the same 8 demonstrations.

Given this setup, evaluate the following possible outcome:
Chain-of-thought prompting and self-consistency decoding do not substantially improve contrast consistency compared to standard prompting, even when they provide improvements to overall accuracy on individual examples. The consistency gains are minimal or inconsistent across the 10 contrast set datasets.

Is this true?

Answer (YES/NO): YES